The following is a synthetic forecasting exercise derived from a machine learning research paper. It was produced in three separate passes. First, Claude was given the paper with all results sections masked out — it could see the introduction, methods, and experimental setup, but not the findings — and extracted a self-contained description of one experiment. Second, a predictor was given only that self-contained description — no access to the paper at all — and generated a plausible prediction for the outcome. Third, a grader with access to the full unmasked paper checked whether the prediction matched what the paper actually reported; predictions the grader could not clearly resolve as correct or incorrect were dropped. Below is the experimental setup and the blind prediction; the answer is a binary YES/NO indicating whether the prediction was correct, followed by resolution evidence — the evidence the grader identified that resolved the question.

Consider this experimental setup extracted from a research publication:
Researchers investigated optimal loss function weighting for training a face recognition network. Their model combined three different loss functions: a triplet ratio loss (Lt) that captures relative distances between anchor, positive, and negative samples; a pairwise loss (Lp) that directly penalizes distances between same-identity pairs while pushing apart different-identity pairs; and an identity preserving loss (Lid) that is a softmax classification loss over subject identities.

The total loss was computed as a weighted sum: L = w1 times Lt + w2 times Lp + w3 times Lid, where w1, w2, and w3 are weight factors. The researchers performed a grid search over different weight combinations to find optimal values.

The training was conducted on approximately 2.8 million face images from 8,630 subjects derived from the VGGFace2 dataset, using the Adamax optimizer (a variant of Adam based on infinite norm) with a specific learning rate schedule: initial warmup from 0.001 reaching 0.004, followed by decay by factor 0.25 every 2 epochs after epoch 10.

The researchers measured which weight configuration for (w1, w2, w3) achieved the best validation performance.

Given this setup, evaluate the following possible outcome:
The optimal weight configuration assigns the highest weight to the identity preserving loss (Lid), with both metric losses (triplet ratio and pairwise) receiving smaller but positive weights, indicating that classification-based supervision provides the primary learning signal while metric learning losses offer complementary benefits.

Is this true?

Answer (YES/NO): NO